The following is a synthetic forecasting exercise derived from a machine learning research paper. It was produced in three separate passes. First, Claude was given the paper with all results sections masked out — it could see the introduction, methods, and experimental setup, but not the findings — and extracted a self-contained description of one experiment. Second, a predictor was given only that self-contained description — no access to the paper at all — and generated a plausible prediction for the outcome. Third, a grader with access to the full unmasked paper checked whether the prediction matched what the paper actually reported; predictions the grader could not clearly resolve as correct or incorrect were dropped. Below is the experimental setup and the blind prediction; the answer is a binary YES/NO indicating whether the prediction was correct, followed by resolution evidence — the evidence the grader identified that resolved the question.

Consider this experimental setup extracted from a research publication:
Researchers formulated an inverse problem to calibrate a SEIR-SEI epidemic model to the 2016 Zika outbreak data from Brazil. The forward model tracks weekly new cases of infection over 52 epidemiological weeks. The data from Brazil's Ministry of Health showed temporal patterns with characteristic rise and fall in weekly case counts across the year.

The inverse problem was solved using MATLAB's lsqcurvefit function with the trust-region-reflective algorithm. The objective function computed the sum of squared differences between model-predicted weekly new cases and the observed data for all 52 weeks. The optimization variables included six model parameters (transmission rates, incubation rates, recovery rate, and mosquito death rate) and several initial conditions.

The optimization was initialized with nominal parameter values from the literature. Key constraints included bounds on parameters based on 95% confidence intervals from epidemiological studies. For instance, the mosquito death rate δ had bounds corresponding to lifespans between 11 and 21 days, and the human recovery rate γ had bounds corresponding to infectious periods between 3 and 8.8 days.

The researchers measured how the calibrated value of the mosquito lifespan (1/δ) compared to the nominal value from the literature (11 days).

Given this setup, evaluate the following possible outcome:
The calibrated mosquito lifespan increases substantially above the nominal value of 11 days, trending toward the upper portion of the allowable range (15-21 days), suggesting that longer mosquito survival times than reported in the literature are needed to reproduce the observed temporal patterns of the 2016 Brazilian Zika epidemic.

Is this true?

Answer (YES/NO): YES